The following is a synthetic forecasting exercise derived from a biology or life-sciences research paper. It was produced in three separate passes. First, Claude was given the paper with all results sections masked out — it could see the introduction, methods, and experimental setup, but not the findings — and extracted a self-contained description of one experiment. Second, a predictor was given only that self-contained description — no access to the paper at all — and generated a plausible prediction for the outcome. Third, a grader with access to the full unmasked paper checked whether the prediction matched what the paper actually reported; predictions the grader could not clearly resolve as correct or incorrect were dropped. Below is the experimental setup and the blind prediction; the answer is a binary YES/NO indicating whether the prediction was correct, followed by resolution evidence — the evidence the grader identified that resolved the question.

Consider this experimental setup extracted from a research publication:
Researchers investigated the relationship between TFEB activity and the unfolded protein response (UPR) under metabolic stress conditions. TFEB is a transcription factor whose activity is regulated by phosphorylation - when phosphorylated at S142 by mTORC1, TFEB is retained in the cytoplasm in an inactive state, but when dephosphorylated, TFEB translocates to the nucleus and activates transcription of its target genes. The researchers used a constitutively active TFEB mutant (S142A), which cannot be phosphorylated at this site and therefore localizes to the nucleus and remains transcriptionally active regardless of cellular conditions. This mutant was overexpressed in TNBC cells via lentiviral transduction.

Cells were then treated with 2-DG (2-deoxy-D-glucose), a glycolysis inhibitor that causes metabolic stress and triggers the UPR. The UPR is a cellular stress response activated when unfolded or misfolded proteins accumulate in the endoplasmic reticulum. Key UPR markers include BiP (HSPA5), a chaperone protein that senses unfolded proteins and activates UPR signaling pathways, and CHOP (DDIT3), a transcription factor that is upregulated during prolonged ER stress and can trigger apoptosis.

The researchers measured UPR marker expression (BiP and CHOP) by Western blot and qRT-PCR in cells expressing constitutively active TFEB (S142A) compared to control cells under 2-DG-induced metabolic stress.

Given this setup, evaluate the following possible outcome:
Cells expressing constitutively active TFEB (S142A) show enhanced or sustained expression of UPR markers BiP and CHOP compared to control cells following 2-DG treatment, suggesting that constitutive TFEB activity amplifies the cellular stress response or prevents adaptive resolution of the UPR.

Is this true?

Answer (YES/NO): YES